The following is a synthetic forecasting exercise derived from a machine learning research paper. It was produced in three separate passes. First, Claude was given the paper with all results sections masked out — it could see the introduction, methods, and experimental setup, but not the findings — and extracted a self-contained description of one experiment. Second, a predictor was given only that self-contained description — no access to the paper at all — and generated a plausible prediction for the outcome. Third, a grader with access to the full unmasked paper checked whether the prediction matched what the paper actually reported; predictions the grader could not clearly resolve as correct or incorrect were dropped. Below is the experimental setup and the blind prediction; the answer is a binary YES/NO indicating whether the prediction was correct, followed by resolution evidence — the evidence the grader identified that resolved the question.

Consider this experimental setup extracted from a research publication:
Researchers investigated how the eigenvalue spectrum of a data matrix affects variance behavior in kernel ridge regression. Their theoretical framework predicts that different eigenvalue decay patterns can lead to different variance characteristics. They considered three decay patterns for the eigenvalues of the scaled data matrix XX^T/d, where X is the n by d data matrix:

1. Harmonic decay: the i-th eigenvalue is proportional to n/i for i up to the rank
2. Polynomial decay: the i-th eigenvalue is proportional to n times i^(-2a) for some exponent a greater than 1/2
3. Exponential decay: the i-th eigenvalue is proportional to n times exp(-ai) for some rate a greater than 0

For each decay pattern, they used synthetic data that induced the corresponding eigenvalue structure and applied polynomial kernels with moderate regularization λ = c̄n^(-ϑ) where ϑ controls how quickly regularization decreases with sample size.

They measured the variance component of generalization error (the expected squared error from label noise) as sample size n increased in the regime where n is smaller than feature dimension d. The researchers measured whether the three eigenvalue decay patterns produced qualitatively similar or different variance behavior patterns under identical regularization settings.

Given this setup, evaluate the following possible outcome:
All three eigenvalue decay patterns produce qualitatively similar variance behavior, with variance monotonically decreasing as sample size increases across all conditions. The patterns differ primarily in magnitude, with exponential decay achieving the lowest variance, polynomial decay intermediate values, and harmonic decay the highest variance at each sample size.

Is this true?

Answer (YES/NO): NO